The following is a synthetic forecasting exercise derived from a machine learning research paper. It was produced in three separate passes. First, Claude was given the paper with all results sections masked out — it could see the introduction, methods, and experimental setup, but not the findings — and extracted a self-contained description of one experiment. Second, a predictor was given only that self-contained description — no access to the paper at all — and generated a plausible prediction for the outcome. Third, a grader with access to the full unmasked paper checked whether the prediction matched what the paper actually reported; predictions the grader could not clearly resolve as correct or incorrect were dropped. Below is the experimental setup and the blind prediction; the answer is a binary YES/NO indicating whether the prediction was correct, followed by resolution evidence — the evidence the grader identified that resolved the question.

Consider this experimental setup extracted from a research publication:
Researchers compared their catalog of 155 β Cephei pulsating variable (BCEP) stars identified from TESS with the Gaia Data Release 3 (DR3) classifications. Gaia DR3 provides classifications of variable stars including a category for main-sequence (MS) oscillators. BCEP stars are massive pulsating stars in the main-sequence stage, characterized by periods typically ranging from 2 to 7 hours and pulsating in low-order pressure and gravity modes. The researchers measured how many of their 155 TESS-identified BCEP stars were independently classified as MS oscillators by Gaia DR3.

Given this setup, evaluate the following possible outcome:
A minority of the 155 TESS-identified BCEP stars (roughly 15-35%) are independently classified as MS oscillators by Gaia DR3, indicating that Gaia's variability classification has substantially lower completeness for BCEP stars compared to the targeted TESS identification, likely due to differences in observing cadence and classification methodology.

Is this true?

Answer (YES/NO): YES